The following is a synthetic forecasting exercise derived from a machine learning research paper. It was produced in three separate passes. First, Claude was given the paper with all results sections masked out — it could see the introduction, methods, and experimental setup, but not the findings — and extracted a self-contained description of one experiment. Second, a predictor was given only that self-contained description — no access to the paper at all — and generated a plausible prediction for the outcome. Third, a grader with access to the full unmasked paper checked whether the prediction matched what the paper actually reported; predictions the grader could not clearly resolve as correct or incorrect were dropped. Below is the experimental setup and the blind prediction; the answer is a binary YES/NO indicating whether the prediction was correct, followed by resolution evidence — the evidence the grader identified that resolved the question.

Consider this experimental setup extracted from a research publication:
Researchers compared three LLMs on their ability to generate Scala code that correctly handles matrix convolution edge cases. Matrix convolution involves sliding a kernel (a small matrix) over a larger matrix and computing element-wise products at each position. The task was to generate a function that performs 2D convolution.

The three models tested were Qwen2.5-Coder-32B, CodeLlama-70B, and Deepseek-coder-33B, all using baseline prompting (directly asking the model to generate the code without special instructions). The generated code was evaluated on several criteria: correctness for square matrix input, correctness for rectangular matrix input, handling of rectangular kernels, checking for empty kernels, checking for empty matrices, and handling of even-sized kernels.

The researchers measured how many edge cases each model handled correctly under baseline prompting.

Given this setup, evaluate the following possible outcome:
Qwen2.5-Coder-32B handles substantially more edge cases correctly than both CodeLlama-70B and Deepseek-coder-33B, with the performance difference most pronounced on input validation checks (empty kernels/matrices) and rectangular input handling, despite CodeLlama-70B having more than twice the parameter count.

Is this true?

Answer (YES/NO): NO